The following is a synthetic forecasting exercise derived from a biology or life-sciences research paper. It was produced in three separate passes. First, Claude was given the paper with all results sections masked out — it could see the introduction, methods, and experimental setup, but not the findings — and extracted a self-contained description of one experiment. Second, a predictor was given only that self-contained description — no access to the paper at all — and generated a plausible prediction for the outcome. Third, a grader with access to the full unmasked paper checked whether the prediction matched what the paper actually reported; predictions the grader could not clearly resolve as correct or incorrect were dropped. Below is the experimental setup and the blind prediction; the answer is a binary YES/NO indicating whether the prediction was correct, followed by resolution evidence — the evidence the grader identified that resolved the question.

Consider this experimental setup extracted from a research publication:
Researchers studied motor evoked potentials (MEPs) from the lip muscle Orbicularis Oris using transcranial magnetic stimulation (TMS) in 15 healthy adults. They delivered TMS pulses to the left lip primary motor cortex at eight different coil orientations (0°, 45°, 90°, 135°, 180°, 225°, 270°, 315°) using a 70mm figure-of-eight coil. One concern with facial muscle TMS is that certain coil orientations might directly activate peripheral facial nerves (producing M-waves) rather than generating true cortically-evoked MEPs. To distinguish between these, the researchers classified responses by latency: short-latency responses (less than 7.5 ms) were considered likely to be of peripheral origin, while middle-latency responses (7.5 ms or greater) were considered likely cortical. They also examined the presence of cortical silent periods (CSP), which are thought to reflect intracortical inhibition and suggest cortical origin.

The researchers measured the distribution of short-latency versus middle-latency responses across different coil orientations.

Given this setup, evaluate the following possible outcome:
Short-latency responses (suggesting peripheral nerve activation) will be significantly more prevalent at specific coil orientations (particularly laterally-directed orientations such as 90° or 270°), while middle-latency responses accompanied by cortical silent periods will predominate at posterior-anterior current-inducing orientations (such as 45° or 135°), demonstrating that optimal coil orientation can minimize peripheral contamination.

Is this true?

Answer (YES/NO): NO